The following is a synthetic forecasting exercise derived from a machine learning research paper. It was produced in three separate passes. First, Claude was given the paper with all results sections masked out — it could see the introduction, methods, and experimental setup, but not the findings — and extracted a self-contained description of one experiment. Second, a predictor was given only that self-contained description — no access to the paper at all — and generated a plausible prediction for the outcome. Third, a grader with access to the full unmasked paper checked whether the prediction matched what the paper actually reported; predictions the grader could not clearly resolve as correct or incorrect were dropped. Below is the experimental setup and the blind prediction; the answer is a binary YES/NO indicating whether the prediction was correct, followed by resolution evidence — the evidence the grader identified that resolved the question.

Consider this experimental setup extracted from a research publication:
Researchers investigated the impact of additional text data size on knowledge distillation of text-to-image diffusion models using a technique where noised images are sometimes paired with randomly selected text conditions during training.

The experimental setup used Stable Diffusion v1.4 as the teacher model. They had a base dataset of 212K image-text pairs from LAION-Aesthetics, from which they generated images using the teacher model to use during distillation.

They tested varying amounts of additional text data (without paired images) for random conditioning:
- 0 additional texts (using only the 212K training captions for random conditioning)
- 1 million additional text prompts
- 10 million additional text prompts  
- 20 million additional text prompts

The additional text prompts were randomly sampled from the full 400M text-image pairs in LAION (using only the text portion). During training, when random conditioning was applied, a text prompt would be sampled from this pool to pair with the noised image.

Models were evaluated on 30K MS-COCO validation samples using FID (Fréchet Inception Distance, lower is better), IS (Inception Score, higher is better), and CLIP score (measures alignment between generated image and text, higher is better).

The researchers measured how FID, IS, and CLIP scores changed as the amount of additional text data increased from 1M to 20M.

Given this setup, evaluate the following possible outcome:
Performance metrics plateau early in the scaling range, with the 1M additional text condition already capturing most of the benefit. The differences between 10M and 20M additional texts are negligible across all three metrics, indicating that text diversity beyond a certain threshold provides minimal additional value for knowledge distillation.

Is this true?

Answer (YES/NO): NO